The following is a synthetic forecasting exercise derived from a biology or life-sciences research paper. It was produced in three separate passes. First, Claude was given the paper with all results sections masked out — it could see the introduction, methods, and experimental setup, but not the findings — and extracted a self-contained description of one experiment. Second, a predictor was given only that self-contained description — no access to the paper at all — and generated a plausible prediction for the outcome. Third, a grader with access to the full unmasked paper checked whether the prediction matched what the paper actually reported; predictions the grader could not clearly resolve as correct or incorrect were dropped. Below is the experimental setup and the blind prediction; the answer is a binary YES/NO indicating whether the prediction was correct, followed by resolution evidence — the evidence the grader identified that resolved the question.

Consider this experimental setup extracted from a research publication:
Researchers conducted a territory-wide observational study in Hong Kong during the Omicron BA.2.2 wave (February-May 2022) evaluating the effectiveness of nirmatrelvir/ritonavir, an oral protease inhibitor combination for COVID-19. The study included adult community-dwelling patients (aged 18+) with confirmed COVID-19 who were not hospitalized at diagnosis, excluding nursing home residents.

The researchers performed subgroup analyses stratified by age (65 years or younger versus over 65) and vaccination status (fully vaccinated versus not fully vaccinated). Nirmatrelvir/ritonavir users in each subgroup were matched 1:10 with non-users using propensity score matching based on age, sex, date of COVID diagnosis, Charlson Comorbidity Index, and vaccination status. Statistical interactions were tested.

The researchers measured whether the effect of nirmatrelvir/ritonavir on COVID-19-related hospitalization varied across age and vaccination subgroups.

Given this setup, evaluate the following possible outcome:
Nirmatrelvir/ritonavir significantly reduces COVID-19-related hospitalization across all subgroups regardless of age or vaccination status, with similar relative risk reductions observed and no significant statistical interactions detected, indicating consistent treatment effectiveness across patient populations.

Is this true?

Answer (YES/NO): YES